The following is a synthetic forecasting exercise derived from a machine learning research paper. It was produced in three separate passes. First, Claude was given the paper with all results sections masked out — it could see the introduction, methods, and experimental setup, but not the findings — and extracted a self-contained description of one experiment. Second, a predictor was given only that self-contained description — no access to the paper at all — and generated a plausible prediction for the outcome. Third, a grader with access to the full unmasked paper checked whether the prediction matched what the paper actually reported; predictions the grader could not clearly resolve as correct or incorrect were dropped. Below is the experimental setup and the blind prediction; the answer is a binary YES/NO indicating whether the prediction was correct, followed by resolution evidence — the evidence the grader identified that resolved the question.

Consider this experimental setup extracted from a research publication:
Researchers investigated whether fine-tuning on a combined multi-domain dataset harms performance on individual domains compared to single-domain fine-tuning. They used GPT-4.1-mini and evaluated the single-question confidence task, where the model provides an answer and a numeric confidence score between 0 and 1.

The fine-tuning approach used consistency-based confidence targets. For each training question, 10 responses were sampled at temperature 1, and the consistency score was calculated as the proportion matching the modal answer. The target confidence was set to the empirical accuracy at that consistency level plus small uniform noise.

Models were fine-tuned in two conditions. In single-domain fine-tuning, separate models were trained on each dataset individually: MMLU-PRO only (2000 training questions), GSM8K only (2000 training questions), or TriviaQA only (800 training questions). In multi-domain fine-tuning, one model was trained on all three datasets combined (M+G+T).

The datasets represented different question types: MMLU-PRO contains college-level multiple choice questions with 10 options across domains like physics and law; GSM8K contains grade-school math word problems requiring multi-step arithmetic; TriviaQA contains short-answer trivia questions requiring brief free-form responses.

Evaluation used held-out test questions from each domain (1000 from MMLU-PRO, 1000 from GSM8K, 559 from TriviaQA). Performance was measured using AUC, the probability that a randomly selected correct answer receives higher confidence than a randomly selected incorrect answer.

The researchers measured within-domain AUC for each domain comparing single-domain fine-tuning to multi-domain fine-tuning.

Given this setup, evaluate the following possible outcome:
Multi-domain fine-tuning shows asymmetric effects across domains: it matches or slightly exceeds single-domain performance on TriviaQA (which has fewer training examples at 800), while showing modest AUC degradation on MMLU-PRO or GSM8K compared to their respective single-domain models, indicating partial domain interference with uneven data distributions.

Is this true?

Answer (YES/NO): NO